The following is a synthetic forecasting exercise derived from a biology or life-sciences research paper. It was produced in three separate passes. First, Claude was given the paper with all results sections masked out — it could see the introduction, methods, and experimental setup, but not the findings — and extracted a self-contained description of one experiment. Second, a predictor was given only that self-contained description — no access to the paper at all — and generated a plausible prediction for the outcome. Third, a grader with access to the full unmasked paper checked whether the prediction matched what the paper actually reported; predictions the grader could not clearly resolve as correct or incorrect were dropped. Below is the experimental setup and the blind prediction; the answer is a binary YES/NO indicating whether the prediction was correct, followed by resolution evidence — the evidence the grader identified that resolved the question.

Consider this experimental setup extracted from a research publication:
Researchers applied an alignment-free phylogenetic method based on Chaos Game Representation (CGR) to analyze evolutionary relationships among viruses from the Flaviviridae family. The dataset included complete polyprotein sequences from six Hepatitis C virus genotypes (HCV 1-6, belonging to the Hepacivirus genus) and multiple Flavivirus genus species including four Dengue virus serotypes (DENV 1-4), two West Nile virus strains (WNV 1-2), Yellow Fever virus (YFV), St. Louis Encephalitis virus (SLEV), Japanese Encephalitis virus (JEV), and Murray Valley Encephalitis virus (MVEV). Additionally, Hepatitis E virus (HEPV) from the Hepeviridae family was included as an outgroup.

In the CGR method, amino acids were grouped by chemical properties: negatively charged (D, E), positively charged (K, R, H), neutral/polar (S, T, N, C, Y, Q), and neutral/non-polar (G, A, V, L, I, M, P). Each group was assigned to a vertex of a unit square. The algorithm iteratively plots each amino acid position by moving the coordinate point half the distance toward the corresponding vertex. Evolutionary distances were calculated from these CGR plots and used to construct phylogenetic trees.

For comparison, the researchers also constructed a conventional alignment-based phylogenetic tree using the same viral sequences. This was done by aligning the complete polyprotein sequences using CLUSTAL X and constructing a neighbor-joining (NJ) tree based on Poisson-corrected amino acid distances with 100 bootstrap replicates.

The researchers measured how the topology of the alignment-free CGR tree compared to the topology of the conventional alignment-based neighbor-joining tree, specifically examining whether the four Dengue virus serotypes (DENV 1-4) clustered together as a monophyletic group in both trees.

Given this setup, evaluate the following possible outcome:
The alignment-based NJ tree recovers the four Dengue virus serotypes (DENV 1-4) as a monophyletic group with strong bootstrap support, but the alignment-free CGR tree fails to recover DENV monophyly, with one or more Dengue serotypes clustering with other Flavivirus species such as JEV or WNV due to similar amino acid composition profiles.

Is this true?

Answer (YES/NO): NO